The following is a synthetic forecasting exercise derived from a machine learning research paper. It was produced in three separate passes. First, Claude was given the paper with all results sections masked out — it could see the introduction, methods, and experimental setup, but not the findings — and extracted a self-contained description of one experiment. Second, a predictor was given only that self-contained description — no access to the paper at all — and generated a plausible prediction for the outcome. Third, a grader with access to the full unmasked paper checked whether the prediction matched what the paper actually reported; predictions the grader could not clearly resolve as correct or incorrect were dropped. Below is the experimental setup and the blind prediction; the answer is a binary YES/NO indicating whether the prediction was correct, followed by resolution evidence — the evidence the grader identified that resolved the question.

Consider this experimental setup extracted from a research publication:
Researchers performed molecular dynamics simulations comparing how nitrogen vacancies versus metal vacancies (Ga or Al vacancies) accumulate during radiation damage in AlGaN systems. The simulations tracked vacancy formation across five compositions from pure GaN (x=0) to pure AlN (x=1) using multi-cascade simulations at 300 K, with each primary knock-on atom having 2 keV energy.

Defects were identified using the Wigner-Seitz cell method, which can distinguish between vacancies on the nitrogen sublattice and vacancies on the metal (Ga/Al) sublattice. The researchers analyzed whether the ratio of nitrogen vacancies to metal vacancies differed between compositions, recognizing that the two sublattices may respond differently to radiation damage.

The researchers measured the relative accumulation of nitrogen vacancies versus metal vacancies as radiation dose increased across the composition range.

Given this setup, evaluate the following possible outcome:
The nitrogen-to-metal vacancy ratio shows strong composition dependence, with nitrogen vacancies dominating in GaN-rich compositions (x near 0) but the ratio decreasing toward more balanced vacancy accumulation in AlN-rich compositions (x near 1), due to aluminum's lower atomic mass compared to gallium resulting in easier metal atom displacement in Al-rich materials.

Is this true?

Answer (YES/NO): NO